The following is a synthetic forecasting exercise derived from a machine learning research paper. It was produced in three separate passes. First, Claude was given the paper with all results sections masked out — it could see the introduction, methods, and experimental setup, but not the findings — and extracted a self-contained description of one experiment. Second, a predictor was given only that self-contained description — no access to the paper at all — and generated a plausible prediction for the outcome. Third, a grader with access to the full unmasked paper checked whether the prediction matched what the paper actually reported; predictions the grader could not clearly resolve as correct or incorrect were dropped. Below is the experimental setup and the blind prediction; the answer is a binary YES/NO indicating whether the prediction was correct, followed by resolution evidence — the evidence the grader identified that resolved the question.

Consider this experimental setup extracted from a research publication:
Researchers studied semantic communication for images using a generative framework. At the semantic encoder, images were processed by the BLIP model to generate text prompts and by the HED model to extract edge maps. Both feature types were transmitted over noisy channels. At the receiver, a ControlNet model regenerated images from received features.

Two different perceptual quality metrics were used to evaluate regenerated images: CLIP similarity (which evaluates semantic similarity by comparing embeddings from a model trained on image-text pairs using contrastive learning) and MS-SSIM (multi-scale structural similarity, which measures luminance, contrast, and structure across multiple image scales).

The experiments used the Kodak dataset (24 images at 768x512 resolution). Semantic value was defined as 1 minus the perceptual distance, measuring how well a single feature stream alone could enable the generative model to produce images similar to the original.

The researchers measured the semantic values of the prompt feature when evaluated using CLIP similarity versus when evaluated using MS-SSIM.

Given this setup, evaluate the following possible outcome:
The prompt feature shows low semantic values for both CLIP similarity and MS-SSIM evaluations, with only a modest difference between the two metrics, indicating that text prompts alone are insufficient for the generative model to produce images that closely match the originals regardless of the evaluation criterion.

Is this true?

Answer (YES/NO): NO